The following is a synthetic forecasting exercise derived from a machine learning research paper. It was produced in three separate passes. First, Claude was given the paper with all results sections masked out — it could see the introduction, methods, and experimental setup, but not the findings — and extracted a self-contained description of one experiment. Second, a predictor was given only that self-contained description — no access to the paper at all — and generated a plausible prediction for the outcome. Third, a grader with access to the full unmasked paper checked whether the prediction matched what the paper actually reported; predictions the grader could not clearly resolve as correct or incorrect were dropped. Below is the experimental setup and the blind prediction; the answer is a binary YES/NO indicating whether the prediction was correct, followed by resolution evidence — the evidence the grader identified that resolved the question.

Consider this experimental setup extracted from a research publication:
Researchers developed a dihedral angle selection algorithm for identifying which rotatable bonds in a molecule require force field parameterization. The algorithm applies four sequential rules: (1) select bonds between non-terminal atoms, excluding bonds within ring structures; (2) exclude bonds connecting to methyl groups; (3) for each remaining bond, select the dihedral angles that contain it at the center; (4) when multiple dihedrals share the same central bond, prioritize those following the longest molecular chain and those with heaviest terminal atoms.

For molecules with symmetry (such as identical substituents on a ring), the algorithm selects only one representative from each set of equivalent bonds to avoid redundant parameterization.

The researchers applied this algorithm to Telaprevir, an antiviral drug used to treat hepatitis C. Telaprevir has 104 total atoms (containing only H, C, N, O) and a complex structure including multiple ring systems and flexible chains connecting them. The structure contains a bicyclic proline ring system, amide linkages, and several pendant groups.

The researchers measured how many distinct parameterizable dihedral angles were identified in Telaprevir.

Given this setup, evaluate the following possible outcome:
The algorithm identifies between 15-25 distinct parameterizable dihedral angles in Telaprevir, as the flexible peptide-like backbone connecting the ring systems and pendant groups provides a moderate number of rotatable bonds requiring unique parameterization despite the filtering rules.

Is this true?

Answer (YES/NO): YES